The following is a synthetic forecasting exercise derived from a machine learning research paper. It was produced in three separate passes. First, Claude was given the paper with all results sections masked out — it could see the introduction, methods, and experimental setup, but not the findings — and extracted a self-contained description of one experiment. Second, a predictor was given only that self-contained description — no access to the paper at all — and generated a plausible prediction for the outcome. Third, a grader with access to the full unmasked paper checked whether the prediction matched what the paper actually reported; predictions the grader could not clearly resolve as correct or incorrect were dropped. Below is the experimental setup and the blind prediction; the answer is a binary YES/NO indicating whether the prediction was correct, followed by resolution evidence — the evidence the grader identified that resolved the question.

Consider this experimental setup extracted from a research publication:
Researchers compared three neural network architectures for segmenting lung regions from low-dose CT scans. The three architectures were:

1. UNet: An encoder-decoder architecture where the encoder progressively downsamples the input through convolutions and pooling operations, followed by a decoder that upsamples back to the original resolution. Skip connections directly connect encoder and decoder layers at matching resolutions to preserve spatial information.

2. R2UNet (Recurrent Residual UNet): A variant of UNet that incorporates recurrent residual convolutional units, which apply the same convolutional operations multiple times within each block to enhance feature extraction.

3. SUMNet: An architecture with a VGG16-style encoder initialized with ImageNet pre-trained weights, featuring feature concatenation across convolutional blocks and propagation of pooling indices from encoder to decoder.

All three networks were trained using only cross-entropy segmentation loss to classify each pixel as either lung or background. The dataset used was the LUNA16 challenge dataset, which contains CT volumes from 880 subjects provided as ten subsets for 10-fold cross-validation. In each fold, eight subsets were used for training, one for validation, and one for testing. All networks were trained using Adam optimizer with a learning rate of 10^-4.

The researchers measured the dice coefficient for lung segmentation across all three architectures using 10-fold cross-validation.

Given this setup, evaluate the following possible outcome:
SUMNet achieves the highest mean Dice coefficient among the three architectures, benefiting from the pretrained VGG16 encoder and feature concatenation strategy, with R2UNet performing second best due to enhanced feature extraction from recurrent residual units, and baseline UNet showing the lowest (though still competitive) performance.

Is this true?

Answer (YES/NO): NO